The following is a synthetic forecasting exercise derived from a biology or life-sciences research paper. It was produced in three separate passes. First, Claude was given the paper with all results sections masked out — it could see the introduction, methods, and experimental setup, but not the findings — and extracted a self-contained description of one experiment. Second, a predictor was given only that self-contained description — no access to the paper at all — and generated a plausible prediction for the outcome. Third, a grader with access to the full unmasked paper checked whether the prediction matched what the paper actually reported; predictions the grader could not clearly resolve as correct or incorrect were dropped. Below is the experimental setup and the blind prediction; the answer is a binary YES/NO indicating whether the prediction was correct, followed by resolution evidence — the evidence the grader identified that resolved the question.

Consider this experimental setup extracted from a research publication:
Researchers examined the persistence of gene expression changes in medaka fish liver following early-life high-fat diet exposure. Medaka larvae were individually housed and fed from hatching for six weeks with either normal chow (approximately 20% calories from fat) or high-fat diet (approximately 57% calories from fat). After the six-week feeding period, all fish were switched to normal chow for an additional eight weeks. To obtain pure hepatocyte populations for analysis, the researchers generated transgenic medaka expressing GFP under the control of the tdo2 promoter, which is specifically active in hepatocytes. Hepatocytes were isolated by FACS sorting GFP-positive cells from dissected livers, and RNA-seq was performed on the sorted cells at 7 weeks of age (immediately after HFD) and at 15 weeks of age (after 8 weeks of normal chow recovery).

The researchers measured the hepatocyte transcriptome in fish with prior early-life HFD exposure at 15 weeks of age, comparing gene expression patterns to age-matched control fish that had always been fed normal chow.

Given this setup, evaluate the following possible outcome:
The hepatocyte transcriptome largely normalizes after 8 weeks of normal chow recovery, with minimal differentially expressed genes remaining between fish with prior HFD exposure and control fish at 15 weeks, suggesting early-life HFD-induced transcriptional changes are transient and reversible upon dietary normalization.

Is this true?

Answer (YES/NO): YES